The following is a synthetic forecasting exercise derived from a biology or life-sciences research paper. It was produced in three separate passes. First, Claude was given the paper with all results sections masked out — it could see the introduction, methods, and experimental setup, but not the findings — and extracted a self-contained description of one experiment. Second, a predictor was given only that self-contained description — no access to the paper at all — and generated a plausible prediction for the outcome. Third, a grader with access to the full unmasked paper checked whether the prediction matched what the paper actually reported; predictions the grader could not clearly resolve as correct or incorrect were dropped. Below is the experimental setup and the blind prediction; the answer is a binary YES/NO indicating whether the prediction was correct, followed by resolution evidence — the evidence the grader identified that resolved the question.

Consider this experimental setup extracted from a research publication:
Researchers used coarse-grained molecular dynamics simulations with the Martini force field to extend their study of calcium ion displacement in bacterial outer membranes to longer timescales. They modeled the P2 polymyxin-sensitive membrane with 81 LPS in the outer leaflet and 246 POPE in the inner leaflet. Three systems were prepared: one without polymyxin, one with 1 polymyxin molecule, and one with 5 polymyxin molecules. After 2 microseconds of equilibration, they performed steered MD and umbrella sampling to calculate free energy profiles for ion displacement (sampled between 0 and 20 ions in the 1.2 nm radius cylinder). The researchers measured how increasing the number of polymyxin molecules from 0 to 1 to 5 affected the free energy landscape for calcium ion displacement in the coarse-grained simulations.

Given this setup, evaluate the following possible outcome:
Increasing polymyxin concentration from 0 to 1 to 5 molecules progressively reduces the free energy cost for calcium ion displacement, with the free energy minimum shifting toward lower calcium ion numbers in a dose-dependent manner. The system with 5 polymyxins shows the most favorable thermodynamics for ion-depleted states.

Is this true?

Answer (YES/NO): NO